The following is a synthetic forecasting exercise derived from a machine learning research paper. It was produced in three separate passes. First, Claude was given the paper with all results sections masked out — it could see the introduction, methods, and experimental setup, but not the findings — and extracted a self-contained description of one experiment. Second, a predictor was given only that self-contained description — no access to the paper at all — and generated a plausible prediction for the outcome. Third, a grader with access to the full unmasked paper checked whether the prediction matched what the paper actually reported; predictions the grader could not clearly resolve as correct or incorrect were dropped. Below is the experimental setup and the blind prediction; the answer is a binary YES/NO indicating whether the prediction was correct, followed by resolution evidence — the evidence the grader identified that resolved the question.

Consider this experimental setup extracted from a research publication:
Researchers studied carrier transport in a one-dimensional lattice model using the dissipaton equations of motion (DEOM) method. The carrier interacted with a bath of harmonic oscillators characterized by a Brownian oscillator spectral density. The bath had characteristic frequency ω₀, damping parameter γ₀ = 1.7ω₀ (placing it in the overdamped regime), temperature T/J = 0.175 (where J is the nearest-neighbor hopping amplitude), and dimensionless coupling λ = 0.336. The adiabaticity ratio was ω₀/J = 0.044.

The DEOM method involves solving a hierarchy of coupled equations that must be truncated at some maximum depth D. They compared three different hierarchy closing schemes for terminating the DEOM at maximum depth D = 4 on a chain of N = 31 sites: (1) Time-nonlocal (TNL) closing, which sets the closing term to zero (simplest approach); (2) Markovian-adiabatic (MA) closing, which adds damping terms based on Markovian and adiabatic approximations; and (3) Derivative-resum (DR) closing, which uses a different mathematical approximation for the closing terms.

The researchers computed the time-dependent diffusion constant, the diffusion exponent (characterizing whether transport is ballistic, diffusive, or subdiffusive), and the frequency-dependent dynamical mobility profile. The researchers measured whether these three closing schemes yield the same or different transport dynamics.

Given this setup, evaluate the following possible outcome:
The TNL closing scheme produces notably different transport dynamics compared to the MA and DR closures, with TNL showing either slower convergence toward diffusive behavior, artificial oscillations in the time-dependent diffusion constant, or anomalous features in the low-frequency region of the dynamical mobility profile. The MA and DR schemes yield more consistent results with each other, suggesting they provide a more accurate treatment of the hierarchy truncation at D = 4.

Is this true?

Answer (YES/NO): NO